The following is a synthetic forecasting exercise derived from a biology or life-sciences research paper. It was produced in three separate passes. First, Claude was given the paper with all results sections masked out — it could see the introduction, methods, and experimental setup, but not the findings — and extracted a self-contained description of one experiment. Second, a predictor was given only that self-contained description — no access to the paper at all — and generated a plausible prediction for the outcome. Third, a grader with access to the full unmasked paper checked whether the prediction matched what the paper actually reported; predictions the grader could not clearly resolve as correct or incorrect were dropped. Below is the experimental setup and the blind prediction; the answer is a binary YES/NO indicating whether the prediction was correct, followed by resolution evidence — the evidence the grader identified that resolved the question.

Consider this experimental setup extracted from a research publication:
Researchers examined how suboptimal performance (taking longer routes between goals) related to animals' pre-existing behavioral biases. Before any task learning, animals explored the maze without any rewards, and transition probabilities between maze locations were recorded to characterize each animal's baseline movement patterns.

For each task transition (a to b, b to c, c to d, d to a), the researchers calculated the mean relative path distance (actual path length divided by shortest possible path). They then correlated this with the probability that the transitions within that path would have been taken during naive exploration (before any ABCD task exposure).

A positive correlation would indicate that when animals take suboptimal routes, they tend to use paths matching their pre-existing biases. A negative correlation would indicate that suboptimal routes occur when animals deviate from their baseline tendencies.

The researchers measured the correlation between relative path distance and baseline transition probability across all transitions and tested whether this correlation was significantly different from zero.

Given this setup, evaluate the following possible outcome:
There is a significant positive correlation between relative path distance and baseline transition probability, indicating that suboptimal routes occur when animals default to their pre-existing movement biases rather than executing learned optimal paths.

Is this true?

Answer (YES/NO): YES